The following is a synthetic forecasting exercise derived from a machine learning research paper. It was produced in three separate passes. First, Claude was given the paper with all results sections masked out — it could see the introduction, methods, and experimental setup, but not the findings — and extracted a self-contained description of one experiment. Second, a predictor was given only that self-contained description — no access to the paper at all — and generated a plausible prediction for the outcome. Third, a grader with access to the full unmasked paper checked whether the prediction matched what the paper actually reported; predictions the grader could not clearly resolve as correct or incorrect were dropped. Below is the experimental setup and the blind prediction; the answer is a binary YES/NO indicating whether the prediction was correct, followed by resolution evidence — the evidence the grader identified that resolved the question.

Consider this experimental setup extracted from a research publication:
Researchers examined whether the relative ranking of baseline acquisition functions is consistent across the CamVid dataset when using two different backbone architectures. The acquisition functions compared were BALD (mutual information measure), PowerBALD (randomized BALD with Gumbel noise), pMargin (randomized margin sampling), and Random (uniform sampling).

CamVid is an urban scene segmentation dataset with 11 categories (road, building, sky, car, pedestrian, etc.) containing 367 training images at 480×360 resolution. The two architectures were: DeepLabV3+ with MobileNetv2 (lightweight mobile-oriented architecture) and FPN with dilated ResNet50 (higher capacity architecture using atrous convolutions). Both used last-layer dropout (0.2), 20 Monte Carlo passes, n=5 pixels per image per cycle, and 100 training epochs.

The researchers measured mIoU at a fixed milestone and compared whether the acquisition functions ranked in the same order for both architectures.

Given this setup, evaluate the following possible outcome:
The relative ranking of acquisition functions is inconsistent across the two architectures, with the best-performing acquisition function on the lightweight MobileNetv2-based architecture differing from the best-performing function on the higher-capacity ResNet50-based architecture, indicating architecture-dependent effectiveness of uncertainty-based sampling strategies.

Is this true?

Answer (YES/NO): YES